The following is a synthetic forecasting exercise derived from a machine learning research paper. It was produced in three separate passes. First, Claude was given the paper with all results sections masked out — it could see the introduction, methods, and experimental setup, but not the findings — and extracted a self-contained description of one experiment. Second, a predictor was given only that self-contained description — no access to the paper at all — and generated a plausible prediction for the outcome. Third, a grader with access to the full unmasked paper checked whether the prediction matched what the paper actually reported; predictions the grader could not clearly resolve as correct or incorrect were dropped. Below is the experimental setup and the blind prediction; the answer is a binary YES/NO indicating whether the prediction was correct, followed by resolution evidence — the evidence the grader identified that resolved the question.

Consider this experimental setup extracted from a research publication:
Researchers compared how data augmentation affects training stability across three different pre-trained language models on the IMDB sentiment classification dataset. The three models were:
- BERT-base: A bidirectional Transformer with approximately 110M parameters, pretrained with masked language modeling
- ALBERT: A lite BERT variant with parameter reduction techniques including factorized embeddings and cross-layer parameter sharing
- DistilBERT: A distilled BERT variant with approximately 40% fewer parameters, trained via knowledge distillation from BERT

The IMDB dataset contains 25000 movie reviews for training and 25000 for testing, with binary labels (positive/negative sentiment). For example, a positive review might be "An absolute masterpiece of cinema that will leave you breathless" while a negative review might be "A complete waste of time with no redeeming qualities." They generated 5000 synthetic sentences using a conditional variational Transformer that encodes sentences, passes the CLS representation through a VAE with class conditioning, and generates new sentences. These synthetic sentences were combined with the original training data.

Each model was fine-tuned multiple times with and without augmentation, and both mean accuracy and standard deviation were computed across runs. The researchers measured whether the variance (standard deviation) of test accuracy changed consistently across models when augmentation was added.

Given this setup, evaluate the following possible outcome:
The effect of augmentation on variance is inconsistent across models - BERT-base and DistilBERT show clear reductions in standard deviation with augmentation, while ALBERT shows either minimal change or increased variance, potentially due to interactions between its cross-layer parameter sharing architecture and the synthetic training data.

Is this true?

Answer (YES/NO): YES